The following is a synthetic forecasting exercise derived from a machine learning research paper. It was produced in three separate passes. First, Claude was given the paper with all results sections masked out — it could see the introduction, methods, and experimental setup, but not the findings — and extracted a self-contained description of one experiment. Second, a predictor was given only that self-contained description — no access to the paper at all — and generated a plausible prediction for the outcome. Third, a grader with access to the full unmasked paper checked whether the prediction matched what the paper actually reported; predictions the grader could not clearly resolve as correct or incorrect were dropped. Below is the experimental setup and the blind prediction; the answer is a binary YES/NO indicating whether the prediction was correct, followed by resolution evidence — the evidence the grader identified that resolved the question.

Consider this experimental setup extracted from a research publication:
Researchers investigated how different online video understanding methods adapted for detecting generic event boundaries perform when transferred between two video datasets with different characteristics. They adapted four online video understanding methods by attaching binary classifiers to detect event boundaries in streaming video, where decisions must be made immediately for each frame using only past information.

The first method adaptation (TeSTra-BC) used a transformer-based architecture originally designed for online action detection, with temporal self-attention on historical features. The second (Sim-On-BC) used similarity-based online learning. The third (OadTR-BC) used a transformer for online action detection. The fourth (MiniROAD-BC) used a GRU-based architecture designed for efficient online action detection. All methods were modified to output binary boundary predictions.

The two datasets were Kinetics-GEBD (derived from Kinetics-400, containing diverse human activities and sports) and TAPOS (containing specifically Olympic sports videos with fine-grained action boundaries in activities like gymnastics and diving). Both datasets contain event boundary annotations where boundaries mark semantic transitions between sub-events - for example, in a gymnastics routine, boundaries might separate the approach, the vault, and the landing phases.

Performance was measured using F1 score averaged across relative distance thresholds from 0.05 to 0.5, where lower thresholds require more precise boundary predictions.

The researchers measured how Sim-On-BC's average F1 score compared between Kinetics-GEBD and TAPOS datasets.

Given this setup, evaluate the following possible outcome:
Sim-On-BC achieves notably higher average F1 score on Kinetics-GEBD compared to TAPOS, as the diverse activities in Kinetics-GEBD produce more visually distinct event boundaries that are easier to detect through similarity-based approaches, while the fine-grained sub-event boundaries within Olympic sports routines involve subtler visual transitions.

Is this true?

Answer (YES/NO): YES